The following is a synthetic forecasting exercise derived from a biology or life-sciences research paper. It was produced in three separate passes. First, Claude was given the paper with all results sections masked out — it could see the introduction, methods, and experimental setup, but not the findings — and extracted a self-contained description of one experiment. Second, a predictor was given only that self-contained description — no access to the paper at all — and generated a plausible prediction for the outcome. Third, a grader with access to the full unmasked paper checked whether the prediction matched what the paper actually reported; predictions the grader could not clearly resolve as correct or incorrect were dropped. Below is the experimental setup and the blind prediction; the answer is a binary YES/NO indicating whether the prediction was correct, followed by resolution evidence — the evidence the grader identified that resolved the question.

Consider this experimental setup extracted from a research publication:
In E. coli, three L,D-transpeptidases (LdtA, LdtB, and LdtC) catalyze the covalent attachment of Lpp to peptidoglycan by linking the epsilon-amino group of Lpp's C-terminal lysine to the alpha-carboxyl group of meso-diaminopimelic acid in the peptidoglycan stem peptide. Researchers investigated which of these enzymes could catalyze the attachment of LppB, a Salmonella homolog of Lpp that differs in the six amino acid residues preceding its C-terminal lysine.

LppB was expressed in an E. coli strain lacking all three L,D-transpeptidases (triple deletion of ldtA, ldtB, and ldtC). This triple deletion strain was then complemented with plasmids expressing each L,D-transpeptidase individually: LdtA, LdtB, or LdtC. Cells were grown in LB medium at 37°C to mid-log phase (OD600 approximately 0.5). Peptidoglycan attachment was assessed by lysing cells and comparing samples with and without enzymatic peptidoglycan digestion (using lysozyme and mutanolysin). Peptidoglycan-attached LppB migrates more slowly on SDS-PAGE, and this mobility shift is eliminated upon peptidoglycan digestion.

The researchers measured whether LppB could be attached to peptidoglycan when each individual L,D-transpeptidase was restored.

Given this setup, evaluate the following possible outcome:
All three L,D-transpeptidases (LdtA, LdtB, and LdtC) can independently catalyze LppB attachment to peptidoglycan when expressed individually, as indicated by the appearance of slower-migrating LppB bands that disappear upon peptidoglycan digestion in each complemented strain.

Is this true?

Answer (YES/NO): NO